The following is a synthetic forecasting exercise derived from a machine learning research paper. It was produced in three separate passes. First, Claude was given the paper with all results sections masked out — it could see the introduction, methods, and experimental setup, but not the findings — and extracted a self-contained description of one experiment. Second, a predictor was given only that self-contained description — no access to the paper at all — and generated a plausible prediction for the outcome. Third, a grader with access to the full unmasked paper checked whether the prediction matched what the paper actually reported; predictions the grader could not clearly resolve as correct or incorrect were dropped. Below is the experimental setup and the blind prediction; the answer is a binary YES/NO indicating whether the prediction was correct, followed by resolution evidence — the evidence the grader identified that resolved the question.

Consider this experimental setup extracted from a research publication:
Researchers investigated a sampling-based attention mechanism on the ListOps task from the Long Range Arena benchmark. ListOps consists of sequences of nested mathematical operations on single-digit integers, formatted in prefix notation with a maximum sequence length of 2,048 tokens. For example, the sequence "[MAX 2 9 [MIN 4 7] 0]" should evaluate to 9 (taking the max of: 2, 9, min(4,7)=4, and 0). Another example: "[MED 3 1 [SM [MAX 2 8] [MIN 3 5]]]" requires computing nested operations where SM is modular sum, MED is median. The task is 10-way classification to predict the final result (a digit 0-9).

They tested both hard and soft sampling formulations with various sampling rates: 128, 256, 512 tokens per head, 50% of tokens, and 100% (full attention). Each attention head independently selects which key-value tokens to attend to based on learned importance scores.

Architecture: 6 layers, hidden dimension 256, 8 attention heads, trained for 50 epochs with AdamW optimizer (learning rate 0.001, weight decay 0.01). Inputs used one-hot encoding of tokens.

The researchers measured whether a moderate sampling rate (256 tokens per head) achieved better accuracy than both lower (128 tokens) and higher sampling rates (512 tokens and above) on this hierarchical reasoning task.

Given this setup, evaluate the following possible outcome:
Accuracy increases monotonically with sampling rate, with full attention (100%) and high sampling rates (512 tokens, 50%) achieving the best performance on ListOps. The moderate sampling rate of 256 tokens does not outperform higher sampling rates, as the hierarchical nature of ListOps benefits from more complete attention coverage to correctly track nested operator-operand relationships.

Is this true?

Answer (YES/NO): NO